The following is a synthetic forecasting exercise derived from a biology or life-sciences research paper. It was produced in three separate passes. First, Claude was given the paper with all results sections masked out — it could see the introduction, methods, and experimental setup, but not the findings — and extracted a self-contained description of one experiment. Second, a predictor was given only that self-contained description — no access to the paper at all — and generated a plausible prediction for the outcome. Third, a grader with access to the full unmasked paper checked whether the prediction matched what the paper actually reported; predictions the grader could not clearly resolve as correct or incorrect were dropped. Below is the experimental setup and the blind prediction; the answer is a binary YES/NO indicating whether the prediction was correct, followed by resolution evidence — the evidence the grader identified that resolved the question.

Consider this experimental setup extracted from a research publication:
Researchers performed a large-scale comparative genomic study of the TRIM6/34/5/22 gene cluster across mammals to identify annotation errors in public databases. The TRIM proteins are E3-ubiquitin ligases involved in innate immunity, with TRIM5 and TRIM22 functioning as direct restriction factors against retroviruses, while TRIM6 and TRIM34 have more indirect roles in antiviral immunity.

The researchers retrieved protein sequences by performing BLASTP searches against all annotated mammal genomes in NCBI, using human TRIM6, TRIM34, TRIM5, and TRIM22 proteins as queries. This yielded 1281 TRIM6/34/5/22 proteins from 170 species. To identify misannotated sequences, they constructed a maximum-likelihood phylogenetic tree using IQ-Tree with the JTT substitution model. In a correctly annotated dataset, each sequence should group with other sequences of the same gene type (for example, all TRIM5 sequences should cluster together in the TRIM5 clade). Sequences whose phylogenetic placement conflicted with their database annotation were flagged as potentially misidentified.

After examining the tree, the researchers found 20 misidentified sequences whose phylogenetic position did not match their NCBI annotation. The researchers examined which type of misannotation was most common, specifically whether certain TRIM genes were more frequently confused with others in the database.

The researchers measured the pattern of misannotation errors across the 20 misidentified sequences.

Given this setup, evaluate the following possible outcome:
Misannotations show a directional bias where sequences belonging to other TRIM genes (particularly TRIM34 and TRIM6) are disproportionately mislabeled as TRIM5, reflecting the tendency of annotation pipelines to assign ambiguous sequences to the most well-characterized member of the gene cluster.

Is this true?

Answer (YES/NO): YES